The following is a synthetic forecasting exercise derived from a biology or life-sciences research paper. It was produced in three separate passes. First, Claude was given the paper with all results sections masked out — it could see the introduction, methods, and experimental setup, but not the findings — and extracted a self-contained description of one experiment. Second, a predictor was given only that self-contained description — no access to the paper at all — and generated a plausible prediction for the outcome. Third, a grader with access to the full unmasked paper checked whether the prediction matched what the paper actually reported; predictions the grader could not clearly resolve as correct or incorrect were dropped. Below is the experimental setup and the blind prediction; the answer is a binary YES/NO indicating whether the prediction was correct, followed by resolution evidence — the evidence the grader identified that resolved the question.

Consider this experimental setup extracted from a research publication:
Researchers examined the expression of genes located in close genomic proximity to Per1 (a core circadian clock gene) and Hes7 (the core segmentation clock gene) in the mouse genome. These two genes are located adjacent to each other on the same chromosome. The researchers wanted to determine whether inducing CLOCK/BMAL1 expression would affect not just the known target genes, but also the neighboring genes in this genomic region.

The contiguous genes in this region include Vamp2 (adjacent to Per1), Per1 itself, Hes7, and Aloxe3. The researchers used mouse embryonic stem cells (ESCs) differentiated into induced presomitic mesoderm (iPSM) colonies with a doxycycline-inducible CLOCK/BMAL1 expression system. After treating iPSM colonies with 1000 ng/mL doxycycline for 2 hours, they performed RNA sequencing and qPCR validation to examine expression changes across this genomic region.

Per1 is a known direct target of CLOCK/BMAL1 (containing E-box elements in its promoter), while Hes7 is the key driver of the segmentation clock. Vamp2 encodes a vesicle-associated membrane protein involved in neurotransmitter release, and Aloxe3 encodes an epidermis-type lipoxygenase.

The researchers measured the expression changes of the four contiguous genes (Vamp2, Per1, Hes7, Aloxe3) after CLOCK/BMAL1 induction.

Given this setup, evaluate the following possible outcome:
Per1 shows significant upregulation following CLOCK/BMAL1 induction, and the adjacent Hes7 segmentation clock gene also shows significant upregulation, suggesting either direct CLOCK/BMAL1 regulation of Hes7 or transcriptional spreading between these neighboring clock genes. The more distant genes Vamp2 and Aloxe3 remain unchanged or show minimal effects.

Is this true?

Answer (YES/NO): NO